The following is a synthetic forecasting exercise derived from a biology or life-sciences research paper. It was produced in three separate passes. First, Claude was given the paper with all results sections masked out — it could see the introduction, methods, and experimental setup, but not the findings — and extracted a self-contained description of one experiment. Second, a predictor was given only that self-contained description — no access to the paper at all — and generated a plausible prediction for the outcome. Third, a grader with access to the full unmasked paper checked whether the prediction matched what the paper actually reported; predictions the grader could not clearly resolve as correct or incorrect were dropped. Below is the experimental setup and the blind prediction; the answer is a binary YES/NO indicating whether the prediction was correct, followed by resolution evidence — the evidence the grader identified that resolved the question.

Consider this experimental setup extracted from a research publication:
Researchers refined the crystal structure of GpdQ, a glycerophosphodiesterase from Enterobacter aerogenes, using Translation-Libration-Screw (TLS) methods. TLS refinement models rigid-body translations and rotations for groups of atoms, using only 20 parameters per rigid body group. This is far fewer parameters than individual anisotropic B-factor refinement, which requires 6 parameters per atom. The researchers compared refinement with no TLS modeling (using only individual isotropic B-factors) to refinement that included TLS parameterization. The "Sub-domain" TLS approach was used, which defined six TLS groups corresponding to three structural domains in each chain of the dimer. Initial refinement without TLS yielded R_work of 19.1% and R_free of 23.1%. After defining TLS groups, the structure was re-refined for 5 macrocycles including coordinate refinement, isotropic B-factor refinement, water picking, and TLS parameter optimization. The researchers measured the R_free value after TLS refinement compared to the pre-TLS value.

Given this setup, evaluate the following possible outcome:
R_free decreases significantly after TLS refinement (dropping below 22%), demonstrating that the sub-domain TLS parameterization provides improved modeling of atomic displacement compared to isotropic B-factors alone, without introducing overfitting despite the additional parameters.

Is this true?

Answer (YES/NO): YES